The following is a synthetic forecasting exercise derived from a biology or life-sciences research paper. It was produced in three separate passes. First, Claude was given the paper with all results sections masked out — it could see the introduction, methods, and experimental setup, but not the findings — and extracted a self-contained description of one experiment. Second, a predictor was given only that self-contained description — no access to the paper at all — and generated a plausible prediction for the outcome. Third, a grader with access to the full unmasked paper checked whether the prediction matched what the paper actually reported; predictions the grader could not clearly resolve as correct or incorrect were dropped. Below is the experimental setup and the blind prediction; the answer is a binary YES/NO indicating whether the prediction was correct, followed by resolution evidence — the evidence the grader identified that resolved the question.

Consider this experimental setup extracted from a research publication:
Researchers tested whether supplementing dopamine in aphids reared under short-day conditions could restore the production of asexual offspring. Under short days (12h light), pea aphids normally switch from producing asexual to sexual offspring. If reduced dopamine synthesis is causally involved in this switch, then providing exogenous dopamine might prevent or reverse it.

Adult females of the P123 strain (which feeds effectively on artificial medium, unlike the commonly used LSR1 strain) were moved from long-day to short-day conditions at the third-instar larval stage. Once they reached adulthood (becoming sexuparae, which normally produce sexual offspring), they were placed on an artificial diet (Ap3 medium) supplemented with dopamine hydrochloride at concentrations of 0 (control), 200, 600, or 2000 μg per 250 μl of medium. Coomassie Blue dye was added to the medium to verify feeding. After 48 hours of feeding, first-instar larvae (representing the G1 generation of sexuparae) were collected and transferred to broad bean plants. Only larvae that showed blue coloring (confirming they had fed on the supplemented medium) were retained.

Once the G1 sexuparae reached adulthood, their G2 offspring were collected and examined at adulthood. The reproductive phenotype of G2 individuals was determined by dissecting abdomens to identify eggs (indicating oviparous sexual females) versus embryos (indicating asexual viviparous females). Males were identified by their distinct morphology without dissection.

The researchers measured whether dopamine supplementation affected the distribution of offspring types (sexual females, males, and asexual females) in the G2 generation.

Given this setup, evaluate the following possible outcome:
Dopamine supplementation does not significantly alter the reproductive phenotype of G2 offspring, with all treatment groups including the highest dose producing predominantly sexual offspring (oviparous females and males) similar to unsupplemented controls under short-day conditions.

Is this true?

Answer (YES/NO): YES